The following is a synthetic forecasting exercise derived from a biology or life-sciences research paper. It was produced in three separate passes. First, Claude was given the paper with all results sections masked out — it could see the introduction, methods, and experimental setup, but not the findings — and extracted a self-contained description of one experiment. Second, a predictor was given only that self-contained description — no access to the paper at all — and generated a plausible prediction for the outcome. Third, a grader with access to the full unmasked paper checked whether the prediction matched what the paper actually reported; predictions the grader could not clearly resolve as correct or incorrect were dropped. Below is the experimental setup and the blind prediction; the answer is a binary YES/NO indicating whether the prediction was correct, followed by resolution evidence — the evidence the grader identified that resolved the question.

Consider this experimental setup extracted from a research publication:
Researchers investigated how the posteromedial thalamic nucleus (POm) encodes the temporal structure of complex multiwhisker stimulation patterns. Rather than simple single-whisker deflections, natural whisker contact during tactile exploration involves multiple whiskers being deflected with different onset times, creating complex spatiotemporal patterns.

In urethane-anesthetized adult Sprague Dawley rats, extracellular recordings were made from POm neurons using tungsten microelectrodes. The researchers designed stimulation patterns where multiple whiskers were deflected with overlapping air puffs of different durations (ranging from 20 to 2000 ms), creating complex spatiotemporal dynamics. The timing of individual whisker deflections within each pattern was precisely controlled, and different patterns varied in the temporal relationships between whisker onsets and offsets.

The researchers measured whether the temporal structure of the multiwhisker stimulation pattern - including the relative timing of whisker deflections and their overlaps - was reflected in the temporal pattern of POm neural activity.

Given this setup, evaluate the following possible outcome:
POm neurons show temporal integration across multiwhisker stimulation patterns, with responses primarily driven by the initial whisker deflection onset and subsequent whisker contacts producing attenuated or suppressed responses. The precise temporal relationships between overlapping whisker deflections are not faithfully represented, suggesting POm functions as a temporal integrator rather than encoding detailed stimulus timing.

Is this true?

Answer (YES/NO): NO